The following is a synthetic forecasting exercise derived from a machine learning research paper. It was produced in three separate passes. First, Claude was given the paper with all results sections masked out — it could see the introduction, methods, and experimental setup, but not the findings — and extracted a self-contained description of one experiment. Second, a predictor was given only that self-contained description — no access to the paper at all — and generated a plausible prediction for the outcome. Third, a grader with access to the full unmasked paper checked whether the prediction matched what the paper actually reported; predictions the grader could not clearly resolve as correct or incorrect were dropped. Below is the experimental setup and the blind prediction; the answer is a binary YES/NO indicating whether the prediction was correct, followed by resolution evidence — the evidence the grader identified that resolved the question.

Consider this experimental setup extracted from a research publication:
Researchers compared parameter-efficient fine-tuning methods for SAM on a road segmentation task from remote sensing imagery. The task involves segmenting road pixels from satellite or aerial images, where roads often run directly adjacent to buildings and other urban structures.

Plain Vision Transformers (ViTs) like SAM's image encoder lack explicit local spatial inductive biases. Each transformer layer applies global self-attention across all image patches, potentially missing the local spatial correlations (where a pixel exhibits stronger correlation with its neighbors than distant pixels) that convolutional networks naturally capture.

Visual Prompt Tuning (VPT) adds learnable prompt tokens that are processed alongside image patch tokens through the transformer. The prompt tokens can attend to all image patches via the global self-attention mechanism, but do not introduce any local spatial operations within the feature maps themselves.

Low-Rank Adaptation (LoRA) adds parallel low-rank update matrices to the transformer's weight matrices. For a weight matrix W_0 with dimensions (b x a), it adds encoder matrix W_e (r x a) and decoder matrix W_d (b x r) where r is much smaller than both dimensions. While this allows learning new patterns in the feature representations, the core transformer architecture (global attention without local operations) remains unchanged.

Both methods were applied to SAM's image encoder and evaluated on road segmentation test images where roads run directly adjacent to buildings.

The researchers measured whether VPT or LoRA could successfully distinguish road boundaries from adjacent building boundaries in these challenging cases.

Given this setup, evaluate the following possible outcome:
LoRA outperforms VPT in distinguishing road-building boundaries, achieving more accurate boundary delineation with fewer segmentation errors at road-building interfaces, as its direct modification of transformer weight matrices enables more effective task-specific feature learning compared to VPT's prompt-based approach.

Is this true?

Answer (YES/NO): NO